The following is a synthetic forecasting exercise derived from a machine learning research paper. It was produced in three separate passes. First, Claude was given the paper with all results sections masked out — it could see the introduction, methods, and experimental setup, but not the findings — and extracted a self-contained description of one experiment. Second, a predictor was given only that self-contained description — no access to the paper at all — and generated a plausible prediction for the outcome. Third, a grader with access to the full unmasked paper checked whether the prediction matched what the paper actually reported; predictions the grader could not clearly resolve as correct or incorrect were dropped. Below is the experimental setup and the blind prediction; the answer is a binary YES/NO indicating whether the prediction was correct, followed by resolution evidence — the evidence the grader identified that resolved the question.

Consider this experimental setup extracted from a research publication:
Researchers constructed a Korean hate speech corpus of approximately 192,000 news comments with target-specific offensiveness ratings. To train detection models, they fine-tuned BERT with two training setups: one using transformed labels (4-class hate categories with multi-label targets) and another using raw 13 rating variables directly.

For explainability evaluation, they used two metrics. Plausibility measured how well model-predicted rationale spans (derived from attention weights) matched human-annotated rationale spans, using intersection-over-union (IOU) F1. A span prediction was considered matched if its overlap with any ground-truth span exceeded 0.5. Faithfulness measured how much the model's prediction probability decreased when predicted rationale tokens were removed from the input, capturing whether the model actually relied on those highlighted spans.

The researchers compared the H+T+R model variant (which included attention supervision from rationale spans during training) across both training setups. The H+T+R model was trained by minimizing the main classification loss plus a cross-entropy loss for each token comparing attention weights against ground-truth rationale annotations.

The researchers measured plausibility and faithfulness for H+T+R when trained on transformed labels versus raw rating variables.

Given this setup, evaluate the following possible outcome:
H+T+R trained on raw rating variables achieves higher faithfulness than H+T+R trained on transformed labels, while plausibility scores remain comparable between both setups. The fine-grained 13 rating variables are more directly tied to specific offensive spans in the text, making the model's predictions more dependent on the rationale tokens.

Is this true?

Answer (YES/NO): NO